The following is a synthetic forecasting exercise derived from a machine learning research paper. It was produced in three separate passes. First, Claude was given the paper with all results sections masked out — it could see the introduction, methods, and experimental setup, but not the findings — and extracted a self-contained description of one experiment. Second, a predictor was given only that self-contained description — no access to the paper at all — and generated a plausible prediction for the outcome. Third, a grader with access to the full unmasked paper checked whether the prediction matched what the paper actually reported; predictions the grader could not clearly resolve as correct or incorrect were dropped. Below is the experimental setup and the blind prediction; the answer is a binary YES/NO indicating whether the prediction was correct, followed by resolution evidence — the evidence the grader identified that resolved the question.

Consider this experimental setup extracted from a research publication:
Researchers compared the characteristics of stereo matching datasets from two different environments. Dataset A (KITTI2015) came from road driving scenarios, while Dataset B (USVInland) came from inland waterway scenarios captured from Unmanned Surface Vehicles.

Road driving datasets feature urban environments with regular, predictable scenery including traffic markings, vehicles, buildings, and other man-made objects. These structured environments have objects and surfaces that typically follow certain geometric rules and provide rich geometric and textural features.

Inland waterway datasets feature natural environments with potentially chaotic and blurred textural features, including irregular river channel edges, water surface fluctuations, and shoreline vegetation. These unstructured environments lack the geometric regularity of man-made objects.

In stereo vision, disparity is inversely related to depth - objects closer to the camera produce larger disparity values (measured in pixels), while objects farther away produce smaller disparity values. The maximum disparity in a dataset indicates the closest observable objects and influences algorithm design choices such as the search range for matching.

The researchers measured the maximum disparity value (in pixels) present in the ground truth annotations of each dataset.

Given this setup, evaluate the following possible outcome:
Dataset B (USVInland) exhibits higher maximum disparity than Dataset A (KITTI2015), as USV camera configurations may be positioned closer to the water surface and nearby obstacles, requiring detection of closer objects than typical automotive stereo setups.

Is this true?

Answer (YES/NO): NO